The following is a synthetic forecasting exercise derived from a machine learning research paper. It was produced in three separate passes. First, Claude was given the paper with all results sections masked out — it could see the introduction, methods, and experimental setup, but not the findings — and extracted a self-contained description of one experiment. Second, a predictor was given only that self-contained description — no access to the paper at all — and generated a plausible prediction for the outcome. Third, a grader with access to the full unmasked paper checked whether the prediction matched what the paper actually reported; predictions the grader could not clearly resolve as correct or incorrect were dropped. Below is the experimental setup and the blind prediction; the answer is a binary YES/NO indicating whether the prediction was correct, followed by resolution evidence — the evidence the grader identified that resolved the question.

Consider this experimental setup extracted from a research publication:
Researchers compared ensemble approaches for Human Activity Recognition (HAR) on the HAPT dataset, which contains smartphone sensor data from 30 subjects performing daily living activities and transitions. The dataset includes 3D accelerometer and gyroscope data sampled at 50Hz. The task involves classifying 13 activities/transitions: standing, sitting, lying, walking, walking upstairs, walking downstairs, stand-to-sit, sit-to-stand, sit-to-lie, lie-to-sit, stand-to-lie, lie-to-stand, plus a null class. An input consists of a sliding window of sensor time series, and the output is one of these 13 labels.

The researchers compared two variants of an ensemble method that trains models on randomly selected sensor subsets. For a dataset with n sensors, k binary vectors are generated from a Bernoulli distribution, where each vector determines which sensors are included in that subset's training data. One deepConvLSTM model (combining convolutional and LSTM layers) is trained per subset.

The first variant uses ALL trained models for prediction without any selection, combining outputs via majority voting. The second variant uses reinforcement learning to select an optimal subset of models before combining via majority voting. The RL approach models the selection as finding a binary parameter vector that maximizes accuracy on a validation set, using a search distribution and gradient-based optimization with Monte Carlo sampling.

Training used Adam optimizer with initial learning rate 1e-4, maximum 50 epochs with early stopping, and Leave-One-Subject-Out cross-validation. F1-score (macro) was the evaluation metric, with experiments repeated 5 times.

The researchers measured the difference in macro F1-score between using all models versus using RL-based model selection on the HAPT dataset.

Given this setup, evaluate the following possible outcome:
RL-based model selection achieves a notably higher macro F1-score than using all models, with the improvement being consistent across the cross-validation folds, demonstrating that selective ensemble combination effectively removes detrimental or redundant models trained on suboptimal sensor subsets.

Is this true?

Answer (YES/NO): YES